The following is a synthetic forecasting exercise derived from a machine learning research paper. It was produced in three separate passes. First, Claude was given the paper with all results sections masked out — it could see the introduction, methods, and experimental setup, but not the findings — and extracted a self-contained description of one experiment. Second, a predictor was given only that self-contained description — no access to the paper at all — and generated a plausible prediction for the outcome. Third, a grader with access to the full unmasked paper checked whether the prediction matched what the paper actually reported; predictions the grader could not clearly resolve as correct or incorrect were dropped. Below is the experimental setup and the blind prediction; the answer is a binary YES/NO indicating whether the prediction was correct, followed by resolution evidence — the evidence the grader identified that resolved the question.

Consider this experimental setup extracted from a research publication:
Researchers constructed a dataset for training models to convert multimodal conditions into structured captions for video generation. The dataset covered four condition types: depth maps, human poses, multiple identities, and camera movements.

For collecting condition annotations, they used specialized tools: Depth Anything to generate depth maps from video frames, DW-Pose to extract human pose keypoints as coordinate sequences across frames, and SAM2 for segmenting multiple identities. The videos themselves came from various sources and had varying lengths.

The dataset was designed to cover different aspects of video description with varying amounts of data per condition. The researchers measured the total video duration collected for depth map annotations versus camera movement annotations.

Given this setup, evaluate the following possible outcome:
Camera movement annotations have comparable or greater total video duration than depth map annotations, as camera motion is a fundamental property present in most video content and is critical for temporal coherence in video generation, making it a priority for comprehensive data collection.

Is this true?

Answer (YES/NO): NO